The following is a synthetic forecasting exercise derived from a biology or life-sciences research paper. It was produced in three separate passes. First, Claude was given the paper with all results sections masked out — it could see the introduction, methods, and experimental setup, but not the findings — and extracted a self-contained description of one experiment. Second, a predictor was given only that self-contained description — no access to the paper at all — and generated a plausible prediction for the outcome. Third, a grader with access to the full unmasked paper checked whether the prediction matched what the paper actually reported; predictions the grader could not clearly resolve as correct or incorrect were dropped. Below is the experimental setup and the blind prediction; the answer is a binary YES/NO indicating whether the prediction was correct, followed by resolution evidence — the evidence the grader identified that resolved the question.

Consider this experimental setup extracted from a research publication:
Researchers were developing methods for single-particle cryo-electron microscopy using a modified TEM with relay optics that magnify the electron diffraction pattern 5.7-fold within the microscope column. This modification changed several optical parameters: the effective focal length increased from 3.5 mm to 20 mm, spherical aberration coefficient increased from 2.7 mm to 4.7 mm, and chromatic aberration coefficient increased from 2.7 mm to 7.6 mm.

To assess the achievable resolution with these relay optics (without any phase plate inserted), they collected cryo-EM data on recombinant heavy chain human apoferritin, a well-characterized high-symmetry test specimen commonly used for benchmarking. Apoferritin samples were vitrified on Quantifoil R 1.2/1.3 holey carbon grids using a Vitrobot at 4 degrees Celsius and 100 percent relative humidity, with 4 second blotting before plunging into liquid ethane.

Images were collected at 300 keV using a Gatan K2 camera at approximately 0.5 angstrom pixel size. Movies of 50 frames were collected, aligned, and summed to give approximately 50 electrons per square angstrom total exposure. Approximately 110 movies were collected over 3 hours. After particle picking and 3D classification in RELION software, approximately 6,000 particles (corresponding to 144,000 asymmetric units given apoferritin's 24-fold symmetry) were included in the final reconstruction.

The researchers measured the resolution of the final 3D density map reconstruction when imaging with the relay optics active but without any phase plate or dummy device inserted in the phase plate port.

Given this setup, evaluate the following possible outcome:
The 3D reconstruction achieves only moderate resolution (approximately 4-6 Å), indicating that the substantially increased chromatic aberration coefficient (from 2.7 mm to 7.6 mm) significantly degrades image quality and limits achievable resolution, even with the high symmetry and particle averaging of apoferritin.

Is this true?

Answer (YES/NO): NO